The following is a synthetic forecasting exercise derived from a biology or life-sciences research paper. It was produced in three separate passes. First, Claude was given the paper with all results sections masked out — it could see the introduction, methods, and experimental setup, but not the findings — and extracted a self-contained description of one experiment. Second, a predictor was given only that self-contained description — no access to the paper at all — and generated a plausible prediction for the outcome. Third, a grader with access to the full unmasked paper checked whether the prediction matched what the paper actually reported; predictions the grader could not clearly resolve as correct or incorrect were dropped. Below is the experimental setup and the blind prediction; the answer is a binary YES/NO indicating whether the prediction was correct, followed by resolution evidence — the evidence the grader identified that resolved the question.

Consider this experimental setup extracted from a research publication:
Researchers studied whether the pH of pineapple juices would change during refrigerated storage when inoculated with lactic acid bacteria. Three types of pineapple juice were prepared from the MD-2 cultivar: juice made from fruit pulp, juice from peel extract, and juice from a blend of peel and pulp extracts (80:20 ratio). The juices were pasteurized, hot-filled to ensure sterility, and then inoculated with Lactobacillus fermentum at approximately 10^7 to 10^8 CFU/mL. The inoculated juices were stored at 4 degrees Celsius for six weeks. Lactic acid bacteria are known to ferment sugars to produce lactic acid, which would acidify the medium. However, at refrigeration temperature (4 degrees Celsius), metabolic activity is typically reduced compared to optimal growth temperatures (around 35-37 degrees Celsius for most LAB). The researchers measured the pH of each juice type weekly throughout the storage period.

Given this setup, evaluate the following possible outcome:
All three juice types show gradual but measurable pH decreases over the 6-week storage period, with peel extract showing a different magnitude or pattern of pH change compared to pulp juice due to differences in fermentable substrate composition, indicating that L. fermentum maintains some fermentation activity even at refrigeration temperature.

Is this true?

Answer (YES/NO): NO